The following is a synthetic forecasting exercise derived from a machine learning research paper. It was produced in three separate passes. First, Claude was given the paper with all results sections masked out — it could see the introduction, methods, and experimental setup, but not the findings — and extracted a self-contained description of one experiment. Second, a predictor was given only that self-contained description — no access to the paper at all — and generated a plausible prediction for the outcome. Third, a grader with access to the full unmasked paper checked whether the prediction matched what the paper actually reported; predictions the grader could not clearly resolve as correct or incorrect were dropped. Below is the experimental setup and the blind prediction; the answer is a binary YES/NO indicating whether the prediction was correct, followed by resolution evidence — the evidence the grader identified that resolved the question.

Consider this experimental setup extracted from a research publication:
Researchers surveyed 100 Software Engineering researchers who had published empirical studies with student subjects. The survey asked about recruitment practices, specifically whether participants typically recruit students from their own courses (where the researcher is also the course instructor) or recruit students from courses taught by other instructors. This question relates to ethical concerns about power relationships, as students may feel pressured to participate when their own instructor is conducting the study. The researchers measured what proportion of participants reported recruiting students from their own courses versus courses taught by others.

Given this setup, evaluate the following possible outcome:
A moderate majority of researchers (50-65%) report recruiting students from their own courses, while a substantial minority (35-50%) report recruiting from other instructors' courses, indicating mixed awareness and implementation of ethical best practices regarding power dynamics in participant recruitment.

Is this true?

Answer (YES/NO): NO